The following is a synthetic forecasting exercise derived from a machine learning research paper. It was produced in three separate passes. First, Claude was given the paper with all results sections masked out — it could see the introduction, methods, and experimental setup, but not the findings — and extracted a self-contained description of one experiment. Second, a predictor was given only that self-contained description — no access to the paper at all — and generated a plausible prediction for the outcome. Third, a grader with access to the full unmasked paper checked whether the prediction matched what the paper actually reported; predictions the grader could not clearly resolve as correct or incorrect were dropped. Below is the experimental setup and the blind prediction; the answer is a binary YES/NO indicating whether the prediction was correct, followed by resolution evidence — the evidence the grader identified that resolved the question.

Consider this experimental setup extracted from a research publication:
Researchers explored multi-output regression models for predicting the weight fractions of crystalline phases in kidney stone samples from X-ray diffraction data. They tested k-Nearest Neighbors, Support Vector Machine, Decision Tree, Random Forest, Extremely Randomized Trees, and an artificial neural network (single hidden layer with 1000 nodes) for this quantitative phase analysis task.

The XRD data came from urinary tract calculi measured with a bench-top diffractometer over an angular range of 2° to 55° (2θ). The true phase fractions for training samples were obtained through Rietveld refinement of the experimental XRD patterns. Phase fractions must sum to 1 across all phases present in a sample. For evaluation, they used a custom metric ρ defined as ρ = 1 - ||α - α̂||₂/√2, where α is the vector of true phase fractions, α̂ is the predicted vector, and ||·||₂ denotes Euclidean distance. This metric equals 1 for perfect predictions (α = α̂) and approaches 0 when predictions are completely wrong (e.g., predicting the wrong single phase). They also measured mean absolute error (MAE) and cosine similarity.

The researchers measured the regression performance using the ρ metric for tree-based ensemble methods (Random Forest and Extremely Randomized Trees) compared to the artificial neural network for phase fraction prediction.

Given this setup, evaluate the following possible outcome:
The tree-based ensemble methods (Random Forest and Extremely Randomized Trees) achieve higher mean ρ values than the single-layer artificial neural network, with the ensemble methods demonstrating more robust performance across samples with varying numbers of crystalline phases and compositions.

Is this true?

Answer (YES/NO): NO